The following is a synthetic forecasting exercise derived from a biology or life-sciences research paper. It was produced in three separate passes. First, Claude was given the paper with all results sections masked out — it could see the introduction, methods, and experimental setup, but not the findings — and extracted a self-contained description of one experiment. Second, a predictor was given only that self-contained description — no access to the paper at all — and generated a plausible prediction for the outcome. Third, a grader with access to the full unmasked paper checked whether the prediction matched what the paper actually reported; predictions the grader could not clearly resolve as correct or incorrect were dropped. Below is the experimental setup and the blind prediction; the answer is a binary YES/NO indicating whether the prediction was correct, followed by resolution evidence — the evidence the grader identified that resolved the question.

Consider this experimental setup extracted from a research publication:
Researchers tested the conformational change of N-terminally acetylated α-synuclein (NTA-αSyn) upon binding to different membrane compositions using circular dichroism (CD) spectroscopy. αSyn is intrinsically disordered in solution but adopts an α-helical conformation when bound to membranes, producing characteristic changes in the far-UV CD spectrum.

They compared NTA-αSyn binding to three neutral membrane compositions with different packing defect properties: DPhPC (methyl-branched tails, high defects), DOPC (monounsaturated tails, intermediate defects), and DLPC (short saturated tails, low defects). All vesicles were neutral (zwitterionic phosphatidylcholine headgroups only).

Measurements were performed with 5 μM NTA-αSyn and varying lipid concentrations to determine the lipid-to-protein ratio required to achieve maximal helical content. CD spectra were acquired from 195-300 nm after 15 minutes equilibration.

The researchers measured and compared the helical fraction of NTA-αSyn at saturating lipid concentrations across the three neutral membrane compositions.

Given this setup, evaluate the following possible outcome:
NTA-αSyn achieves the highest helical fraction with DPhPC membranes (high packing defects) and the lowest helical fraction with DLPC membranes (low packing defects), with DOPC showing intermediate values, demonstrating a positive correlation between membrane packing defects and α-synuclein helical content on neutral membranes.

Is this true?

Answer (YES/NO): YES